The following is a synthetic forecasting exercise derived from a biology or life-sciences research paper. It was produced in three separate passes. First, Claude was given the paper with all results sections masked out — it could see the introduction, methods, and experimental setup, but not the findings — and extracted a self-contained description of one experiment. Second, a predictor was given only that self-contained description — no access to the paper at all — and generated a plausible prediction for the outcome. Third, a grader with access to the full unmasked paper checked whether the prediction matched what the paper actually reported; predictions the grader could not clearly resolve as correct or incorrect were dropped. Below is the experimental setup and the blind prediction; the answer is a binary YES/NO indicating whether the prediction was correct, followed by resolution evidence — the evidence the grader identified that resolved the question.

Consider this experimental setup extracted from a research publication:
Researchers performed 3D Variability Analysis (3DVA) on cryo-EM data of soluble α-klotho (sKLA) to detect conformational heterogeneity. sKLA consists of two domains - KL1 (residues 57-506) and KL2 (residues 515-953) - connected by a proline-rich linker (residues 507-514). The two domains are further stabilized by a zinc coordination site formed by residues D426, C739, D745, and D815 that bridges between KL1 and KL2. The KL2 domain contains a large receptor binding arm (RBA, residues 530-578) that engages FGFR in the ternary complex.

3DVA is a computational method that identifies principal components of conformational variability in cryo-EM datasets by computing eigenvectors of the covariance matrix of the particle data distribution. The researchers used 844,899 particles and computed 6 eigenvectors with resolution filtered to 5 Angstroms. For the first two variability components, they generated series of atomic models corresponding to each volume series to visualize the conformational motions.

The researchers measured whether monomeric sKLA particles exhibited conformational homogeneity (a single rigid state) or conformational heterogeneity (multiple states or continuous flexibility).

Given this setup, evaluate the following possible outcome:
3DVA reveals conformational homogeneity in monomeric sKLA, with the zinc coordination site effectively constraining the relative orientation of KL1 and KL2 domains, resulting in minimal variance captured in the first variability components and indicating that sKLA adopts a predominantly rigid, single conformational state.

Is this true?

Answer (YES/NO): NO